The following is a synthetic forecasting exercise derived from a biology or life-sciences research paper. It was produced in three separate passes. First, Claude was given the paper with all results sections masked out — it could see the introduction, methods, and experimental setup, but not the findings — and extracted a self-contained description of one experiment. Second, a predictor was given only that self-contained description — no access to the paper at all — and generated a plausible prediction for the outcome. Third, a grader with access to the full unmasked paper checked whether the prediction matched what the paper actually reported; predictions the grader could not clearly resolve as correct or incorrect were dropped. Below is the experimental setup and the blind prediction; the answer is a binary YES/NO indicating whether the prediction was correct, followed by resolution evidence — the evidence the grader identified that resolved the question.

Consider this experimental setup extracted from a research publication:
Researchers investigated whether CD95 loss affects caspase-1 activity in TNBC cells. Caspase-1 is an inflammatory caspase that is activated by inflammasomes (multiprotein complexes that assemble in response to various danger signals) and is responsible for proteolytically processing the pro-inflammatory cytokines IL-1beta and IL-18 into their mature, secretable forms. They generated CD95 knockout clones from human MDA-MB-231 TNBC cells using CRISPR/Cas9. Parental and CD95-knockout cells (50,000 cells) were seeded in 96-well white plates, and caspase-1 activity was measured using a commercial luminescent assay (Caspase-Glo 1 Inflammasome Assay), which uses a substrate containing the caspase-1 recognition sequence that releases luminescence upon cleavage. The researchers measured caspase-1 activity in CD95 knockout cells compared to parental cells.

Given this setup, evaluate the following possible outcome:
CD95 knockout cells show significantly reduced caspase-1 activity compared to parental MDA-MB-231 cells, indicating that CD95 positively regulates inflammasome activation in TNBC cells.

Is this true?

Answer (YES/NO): NO